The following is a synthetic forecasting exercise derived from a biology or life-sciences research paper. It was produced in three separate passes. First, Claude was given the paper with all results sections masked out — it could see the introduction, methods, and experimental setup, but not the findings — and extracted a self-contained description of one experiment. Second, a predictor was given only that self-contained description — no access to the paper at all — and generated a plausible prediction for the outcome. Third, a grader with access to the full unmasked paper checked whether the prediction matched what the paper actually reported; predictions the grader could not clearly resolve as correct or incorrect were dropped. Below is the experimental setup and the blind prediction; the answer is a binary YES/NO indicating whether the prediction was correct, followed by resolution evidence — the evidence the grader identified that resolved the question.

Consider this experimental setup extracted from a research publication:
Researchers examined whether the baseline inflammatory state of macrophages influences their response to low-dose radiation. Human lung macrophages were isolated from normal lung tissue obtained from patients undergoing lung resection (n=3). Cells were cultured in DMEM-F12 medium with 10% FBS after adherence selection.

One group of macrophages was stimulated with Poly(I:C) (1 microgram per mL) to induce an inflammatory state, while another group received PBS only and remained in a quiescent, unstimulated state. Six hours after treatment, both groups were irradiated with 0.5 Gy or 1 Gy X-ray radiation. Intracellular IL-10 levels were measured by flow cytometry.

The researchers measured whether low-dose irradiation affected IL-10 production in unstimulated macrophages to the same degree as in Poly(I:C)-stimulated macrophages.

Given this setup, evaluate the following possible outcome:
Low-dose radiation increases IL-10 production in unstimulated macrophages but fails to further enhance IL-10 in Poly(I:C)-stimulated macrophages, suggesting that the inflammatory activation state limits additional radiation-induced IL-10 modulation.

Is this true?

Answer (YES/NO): NO